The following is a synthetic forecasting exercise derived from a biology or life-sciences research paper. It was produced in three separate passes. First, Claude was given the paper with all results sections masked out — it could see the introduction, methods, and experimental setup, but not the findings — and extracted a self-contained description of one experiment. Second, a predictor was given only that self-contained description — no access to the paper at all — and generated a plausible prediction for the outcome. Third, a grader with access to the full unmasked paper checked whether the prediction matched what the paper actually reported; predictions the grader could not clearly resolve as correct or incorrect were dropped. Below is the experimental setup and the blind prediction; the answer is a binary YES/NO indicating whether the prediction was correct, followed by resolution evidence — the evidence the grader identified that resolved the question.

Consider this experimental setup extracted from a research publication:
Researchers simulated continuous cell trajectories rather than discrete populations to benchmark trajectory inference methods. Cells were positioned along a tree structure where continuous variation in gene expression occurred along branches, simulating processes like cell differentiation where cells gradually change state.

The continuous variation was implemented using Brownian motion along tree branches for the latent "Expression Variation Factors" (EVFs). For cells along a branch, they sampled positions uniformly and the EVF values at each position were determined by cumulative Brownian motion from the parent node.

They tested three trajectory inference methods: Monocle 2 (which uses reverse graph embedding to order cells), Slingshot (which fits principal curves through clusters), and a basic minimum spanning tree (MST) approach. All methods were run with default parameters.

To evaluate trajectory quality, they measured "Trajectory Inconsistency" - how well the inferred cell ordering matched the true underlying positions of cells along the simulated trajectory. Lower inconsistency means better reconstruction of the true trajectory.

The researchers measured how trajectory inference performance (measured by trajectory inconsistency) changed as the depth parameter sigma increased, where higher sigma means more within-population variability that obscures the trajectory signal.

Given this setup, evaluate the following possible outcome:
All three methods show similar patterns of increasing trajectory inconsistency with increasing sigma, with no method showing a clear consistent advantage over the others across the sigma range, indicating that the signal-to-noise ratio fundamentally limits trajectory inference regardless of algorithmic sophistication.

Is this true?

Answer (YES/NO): NO